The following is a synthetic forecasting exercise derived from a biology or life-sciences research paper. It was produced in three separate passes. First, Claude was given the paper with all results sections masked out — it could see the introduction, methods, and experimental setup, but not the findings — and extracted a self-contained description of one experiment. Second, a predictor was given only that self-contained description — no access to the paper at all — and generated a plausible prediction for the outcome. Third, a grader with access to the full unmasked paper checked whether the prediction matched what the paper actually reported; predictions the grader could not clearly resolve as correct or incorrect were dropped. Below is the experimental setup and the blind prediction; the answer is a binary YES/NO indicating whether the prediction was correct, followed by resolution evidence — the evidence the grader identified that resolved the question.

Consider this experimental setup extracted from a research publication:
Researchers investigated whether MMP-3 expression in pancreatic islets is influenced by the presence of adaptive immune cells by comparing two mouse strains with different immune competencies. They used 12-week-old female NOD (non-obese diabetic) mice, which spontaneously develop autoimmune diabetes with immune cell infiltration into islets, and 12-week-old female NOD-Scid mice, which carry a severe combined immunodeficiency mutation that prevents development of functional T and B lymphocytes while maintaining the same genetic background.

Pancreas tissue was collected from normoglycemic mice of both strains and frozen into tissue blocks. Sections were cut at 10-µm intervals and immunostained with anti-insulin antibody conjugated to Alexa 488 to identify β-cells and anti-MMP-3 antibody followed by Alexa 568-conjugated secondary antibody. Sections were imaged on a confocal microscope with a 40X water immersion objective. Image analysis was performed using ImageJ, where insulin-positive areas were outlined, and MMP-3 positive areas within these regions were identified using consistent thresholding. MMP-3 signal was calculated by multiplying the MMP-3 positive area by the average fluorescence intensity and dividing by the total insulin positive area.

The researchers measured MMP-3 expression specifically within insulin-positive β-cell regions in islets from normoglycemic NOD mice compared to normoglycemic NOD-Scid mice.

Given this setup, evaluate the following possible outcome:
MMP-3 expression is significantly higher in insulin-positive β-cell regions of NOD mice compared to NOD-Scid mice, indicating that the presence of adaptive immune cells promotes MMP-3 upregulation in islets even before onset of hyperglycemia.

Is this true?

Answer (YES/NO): YES